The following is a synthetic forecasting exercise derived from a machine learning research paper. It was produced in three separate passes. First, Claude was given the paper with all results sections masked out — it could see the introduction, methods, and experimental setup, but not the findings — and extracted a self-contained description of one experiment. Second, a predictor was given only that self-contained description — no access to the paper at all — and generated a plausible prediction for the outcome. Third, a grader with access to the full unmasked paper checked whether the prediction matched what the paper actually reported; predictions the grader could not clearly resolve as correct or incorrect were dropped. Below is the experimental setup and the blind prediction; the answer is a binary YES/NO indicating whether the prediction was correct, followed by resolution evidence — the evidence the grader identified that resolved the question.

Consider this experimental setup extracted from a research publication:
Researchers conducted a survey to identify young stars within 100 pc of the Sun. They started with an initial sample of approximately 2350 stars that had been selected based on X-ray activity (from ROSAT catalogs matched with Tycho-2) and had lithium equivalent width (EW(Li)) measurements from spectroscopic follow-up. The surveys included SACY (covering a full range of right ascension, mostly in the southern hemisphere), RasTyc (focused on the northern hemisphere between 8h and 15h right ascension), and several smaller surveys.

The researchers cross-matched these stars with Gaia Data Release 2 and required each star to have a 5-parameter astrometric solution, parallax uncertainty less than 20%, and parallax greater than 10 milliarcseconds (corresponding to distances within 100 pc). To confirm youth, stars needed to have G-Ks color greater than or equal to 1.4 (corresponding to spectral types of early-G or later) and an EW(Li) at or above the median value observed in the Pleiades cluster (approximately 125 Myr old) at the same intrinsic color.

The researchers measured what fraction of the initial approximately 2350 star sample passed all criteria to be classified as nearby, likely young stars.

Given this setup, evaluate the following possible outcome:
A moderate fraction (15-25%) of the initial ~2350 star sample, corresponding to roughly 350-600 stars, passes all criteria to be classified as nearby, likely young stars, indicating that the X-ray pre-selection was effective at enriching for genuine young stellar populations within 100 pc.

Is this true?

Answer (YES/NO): NO